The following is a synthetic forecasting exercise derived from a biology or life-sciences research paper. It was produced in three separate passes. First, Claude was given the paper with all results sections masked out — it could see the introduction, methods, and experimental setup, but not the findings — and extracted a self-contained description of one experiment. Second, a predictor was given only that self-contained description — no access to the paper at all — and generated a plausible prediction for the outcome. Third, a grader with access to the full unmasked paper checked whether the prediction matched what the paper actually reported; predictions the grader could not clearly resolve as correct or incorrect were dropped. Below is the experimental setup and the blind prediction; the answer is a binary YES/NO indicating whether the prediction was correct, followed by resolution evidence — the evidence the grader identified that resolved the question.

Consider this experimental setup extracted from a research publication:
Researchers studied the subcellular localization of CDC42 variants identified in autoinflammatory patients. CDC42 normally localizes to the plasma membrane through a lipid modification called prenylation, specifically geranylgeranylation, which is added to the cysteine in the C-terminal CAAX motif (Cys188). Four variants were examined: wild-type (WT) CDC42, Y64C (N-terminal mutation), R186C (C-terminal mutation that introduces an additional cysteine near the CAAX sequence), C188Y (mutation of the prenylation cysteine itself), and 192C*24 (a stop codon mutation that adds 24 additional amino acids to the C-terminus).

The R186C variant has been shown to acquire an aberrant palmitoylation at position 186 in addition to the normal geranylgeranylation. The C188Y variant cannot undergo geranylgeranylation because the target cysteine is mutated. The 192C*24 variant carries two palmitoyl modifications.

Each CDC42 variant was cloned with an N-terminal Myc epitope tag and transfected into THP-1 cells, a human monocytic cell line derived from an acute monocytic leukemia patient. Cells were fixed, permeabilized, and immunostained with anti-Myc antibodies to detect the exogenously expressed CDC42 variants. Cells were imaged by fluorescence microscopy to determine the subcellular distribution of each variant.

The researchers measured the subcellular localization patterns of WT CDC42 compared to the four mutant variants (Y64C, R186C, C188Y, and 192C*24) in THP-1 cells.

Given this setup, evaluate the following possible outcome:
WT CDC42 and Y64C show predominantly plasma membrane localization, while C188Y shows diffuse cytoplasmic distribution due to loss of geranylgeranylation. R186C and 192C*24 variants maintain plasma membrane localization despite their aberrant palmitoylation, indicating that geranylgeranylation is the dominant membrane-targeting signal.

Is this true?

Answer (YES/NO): NO